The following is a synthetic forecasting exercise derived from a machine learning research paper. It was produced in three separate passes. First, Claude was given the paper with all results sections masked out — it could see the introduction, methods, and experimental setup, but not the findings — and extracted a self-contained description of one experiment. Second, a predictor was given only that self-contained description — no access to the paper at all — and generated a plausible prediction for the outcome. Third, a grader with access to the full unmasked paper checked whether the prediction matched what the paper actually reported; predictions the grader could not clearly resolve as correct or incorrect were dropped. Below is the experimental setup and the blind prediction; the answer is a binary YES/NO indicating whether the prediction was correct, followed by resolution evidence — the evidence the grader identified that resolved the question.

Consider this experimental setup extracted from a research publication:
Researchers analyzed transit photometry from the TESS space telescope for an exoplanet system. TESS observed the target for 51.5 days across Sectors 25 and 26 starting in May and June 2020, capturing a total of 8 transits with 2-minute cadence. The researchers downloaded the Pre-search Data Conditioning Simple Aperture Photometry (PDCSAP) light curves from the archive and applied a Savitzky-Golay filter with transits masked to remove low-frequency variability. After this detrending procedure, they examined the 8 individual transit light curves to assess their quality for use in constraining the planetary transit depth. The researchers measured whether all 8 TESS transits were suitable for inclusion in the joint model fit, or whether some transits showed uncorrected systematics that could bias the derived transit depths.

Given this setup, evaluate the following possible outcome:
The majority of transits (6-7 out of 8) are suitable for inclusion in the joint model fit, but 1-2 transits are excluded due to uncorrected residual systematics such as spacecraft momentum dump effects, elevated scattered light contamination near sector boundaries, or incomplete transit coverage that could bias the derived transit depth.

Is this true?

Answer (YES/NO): YES